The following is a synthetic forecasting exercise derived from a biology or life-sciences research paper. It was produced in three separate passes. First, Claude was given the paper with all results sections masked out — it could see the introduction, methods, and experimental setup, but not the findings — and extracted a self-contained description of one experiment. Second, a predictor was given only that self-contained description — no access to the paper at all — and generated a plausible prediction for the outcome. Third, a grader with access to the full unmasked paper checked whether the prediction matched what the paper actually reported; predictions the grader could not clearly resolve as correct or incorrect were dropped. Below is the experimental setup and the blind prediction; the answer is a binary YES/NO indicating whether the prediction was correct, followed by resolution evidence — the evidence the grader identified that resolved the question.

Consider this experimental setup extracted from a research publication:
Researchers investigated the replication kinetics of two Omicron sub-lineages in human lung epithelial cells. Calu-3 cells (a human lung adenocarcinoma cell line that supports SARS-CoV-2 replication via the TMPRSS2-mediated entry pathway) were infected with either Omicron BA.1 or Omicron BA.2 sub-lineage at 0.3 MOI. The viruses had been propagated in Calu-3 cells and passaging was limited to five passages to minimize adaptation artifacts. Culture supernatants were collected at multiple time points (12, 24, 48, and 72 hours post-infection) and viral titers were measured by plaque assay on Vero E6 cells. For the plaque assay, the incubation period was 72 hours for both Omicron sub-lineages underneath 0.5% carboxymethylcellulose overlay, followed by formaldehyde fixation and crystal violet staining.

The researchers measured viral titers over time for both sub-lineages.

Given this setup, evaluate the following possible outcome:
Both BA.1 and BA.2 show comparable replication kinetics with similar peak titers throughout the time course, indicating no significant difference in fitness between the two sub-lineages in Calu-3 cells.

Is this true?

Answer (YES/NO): YES